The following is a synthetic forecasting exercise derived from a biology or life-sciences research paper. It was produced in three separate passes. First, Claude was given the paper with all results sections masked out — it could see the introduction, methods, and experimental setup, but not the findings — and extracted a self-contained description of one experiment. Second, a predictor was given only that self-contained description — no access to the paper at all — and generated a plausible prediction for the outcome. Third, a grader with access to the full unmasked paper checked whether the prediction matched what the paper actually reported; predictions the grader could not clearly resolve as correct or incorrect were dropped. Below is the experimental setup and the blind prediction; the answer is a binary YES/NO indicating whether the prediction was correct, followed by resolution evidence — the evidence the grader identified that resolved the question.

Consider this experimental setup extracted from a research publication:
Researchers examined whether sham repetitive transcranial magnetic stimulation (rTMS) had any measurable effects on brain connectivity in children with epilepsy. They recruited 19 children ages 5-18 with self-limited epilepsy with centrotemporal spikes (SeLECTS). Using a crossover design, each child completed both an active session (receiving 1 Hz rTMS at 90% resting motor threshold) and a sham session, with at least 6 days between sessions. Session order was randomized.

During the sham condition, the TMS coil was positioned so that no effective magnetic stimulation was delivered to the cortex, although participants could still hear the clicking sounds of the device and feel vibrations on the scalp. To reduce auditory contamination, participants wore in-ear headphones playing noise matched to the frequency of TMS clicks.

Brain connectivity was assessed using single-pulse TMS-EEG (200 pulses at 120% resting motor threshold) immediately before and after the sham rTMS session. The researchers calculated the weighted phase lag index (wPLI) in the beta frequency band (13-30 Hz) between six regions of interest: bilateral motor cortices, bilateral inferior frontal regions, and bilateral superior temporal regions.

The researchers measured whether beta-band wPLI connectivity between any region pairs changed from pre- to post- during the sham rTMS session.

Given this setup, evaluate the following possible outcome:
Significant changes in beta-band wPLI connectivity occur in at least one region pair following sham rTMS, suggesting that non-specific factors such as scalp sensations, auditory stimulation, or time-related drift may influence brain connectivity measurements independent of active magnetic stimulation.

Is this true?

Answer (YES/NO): NO